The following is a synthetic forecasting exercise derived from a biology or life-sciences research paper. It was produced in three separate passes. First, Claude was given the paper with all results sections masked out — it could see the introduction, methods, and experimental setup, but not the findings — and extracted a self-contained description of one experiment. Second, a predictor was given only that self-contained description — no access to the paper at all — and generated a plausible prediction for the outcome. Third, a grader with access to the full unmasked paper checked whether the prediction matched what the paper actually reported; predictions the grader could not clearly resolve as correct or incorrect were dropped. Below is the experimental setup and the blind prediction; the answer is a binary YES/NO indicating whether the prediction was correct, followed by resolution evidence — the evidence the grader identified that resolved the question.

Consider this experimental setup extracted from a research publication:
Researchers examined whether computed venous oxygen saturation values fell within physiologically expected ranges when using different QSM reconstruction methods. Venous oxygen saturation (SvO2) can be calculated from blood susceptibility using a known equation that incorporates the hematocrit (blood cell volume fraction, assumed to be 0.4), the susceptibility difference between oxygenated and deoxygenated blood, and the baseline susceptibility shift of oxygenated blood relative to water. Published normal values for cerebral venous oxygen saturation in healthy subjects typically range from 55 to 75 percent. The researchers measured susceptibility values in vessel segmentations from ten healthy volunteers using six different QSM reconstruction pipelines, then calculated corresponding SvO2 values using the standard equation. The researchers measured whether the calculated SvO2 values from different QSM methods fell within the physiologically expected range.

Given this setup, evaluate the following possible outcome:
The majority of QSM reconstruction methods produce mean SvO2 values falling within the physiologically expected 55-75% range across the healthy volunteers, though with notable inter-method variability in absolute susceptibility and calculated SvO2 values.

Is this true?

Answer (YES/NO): NO